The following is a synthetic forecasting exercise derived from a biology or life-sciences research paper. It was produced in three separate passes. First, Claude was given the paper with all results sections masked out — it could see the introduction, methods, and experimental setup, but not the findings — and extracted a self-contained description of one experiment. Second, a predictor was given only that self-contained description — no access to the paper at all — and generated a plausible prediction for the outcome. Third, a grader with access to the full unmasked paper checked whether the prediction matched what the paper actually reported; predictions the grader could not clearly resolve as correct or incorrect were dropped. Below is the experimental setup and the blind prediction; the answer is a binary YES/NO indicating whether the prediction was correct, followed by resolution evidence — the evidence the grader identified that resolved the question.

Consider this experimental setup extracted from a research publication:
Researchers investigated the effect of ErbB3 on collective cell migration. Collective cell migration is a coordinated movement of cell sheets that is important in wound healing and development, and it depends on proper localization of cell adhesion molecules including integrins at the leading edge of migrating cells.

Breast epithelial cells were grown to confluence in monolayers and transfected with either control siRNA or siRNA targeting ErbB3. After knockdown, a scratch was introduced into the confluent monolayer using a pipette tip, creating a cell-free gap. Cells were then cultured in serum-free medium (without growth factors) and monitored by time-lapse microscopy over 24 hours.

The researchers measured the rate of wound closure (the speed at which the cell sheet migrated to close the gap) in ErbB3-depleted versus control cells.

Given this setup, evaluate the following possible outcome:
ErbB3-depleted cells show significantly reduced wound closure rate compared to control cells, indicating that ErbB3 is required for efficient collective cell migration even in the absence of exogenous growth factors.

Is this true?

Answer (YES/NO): YES